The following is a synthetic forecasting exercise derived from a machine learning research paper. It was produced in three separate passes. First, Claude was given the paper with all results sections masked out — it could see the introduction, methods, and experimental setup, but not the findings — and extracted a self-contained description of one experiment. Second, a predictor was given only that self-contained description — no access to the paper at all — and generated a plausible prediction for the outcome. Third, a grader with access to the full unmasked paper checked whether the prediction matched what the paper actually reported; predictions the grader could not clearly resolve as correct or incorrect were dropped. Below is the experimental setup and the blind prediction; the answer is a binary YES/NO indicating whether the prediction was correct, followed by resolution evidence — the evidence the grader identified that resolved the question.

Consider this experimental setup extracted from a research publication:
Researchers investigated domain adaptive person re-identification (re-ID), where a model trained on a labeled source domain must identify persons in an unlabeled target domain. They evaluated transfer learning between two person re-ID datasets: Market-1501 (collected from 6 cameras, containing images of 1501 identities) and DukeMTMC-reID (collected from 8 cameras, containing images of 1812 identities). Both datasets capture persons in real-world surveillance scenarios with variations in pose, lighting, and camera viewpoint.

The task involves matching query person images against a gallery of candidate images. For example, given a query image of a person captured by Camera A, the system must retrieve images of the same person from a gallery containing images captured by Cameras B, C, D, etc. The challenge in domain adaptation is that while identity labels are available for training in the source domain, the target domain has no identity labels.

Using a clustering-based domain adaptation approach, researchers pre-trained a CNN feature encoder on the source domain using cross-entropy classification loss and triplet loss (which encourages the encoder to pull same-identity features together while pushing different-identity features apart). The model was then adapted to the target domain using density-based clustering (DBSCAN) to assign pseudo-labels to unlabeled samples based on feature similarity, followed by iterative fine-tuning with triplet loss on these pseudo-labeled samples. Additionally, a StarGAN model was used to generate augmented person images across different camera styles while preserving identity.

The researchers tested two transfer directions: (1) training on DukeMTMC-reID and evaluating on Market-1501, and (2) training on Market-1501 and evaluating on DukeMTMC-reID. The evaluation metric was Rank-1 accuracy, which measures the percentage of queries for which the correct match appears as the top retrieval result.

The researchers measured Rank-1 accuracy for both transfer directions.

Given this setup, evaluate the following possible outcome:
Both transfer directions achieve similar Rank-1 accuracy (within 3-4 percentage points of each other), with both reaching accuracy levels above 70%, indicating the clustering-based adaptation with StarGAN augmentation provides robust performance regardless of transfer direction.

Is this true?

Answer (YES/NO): NO